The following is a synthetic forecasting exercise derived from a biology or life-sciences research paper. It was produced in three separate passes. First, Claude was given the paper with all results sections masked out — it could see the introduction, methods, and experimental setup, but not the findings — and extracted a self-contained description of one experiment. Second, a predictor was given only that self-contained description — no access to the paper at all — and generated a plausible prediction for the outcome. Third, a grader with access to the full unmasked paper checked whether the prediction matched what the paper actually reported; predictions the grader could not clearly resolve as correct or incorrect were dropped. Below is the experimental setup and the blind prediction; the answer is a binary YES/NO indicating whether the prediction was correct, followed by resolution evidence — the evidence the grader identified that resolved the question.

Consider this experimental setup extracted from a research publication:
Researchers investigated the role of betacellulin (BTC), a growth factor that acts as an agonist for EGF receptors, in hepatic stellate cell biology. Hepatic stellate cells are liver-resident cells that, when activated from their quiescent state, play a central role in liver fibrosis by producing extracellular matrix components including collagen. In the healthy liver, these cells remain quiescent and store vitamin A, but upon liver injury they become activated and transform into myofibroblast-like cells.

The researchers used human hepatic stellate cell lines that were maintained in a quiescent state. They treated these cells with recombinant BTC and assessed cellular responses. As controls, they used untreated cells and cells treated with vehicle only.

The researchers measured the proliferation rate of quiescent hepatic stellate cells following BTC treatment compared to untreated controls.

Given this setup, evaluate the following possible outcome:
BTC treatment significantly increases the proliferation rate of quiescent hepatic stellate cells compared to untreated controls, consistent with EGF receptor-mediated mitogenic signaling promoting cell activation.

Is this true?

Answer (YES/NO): YES